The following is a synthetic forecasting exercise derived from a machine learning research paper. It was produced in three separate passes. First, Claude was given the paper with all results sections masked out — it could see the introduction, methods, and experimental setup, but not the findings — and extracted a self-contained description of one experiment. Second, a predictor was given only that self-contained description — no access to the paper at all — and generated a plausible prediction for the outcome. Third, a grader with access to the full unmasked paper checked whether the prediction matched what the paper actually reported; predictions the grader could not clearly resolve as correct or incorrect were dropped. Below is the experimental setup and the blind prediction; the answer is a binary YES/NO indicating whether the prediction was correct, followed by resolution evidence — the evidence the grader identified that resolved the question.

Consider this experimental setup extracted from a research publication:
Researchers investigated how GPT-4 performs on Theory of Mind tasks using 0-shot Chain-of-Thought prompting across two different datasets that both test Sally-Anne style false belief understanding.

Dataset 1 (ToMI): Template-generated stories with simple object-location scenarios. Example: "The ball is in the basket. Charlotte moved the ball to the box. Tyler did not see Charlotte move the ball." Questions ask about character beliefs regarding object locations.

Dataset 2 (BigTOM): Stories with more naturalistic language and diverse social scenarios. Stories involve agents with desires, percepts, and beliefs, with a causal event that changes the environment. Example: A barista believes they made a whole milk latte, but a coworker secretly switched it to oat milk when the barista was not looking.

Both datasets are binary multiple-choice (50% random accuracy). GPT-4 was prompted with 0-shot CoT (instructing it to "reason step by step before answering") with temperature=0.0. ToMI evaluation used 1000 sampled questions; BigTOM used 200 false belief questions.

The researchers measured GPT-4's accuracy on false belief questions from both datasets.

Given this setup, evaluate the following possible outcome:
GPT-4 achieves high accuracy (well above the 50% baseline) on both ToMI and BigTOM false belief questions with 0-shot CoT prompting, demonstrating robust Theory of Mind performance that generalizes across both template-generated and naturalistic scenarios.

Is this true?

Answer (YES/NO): NO